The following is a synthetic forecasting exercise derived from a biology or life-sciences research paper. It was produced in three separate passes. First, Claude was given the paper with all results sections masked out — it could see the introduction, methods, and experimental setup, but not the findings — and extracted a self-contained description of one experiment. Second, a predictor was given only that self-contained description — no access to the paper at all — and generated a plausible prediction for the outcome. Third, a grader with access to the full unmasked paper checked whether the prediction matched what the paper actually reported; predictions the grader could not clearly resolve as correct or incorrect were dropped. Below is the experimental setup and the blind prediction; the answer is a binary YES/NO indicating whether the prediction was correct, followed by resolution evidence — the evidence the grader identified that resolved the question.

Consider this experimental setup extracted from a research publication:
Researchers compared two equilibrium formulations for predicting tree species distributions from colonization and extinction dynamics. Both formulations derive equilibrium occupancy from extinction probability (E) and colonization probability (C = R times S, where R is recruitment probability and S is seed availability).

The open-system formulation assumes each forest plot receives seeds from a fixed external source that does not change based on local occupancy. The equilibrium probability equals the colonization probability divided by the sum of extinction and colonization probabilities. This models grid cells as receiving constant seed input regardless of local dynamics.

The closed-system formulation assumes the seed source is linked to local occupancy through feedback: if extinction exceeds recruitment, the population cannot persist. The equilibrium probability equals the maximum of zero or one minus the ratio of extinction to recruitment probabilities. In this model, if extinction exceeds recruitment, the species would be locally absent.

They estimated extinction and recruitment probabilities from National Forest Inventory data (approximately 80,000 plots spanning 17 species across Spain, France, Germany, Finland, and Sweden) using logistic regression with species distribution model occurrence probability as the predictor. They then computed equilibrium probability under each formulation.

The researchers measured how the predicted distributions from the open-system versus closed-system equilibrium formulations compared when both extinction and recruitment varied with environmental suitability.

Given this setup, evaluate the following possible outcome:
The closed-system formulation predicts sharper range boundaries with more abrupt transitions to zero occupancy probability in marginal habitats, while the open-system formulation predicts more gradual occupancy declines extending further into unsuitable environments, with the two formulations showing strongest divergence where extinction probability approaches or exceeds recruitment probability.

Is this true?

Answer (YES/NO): YES